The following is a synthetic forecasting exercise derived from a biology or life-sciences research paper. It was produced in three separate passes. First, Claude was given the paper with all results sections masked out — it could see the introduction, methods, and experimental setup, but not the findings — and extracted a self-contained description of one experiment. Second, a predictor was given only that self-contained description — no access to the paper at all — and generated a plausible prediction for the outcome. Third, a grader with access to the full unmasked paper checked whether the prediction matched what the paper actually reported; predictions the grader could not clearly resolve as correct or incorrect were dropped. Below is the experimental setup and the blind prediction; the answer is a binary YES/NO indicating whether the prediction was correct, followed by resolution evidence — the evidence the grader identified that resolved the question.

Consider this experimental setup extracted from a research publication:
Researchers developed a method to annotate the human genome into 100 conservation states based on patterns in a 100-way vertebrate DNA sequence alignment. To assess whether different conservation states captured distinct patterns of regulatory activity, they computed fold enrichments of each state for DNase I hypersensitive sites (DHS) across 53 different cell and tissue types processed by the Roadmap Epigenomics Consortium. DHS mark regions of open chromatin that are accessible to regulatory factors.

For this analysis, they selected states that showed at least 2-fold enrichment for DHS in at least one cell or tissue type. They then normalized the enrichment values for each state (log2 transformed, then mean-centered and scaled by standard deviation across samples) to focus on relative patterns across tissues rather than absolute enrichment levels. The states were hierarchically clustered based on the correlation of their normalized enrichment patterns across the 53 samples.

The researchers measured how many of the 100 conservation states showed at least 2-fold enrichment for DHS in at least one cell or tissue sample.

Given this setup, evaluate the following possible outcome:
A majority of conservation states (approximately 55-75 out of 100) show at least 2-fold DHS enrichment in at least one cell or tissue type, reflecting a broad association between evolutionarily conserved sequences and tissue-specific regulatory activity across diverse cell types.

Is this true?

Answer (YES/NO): NO